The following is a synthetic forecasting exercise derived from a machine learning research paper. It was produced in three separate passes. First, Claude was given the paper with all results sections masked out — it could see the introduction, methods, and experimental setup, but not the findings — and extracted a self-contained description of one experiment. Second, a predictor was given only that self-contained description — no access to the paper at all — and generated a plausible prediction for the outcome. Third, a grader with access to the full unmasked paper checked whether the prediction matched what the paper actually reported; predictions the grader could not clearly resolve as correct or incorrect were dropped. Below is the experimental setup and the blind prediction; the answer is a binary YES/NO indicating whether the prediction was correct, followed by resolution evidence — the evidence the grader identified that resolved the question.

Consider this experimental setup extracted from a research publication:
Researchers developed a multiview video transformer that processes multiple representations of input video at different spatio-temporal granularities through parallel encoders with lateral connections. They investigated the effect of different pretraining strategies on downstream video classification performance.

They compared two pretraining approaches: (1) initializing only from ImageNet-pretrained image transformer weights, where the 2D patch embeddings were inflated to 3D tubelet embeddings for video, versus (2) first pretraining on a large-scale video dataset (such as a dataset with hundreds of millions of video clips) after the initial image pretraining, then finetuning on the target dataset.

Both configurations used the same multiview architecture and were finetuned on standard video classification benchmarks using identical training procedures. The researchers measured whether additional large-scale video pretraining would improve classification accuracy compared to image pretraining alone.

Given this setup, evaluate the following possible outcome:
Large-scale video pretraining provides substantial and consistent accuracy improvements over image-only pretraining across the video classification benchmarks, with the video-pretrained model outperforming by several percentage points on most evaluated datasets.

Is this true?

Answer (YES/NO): NO